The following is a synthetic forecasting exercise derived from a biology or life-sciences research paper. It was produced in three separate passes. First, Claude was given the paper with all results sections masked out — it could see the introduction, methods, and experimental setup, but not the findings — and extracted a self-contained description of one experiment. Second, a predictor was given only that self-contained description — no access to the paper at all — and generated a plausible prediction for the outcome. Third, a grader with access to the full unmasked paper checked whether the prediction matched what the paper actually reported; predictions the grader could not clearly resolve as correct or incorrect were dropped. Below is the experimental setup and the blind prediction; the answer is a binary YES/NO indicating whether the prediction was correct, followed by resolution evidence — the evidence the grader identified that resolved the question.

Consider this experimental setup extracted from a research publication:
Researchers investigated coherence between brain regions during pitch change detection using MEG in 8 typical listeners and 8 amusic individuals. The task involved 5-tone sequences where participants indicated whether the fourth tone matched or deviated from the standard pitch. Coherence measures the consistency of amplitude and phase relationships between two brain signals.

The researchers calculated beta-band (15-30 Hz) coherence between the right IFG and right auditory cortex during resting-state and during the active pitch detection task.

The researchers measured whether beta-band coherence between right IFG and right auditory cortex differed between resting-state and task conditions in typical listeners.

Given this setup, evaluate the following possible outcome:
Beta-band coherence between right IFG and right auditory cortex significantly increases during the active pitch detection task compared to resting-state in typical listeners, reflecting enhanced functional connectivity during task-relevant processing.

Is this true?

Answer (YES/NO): NO